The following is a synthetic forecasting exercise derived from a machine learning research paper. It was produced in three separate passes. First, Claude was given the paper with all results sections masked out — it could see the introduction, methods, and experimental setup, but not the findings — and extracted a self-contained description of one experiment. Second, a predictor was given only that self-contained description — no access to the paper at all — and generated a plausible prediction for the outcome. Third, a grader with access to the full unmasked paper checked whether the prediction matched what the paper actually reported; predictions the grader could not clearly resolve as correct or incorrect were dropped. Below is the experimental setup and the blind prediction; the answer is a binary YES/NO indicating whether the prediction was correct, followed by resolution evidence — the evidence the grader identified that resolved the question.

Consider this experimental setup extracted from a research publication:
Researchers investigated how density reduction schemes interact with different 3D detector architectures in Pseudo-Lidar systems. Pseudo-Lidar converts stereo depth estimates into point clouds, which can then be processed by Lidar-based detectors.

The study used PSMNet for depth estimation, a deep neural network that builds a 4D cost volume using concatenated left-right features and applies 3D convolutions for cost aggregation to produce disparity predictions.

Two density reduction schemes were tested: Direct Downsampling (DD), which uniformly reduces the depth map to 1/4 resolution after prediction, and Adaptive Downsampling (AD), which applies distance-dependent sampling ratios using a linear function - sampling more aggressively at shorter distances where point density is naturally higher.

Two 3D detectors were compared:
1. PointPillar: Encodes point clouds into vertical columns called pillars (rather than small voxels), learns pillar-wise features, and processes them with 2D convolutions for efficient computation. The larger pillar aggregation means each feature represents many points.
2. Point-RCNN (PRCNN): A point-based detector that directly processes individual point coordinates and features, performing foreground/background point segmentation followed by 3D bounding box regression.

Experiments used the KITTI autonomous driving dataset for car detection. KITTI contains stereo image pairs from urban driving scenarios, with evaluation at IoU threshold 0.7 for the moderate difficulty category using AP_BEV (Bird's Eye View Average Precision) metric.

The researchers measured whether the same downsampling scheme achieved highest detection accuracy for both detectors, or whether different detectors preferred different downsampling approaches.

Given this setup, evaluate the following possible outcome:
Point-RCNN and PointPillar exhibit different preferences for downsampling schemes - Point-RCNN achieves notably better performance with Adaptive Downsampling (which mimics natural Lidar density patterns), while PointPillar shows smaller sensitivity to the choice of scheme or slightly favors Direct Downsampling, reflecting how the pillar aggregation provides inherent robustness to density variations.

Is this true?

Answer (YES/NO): NO